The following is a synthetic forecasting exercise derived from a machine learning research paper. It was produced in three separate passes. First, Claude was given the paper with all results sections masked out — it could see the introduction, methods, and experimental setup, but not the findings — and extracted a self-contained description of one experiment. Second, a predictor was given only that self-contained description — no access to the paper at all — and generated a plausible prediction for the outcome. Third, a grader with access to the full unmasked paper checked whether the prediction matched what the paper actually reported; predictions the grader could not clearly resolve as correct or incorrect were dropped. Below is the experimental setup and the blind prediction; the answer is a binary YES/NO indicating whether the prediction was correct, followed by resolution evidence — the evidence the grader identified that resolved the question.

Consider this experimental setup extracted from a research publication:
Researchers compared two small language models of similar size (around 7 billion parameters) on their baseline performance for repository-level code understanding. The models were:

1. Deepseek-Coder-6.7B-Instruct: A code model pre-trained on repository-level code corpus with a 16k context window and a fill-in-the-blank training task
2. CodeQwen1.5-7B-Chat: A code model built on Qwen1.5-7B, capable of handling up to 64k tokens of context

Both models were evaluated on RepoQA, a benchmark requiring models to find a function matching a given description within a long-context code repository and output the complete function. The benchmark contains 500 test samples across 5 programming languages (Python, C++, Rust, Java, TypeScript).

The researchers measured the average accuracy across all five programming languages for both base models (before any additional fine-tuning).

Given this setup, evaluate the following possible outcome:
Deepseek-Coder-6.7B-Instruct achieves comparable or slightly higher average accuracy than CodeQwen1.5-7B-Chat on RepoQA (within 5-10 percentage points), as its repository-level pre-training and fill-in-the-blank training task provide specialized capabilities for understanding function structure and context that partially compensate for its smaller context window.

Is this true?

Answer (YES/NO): NO